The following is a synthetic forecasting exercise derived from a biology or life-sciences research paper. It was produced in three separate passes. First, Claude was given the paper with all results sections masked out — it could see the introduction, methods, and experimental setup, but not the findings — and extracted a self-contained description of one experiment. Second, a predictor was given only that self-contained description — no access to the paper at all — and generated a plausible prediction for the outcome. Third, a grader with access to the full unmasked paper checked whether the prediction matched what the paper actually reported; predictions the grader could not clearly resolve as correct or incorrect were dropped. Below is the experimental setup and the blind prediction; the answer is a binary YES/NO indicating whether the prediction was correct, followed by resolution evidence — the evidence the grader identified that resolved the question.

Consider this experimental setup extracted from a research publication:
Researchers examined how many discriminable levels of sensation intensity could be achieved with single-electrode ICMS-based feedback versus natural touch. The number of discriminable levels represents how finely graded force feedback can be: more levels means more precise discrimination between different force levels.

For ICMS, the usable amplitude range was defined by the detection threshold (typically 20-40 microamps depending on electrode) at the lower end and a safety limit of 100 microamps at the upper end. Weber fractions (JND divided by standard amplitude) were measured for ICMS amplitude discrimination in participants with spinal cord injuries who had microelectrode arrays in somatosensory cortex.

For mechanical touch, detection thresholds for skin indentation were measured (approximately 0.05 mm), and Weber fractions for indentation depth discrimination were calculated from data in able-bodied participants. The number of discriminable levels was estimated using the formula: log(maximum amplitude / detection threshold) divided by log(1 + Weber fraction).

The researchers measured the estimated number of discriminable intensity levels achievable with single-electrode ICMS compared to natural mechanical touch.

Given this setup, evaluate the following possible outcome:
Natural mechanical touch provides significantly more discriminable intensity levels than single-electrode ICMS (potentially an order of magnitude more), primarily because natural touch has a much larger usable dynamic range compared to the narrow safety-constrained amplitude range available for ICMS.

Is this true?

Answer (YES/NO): YES